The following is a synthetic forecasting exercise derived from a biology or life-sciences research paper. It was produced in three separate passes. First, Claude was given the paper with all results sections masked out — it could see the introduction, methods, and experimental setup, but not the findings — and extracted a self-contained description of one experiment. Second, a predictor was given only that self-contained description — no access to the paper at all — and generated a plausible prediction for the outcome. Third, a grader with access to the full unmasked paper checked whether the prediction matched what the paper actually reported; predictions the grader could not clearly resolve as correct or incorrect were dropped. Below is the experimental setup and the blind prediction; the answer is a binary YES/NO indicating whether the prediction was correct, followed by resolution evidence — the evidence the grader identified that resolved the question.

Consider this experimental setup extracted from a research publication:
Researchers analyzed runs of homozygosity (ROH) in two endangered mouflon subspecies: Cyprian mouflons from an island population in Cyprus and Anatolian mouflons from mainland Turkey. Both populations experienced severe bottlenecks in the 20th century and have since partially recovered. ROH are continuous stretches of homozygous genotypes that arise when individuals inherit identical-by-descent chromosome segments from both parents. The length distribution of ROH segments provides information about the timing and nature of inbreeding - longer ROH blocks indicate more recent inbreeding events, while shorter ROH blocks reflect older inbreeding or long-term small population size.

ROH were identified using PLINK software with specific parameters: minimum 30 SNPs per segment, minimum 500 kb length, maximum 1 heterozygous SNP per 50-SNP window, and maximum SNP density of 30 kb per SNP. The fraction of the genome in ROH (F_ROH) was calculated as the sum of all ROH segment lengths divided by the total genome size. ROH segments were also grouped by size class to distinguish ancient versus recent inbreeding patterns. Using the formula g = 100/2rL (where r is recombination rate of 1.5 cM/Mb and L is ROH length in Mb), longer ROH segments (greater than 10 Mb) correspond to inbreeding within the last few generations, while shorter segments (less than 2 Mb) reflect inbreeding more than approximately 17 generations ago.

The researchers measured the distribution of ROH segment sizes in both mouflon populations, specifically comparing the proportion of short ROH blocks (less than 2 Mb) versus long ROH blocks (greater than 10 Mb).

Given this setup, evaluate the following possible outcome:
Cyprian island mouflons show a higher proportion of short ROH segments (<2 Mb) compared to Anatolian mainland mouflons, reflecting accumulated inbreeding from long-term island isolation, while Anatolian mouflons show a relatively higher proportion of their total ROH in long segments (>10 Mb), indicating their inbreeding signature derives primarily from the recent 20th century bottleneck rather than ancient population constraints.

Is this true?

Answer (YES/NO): NO